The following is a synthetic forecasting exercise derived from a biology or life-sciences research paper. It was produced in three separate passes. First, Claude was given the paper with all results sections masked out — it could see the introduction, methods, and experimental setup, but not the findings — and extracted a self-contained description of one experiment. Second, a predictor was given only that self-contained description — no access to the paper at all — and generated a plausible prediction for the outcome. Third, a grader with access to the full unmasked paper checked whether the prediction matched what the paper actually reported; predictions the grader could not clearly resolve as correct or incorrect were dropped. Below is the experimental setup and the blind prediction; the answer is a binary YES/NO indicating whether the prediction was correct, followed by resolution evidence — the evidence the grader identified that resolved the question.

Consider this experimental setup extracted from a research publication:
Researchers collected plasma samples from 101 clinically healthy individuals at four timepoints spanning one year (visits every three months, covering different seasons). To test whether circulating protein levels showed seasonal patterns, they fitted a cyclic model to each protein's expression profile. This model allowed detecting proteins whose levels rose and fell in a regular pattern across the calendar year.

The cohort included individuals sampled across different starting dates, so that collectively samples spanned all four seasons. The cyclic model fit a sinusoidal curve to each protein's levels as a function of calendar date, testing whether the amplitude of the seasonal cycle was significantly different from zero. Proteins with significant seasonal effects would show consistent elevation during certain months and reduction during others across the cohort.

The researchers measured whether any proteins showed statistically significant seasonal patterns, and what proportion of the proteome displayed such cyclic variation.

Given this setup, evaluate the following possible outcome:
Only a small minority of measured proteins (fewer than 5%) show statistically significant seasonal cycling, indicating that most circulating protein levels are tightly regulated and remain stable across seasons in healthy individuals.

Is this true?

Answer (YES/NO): YES